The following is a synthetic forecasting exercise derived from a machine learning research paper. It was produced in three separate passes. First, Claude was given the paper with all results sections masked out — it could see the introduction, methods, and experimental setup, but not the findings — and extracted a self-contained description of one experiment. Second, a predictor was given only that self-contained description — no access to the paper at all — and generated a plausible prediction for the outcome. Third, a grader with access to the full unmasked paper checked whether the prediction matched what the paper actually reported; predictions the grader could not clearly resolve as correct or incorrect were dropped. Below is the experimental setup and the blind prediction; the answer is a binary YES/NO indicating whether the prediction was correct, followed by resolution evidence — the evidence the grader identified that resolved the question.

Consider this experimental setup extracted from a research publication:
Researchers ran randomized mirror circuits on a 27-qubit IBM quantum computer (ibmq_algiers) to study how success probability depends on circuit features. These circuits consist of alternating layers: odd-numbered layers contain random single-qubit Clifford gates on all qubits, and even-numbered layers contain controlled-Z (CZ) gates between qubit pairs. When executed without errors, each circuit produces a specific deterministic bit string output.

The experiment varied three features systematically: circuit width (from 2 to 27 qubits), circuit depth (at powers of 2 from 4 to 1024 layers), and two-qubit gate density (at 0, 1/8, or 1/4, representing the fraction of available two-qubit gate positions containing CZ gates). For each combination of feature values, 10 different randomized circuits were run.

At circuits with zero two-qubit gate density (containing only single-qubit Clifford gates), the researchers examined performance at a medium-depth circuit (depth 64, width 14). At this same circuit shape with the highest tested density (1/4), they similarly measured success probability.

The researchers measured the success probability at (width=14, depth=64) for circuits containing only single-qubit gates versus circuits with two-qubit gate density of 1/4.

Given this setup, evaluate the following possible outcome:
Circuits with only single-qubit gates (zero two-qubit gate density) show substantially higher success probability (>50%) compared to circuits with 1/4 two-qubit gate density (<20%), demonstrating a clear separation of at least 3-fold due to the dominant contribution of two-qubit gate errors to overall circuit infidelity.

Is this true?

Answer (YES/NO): YES